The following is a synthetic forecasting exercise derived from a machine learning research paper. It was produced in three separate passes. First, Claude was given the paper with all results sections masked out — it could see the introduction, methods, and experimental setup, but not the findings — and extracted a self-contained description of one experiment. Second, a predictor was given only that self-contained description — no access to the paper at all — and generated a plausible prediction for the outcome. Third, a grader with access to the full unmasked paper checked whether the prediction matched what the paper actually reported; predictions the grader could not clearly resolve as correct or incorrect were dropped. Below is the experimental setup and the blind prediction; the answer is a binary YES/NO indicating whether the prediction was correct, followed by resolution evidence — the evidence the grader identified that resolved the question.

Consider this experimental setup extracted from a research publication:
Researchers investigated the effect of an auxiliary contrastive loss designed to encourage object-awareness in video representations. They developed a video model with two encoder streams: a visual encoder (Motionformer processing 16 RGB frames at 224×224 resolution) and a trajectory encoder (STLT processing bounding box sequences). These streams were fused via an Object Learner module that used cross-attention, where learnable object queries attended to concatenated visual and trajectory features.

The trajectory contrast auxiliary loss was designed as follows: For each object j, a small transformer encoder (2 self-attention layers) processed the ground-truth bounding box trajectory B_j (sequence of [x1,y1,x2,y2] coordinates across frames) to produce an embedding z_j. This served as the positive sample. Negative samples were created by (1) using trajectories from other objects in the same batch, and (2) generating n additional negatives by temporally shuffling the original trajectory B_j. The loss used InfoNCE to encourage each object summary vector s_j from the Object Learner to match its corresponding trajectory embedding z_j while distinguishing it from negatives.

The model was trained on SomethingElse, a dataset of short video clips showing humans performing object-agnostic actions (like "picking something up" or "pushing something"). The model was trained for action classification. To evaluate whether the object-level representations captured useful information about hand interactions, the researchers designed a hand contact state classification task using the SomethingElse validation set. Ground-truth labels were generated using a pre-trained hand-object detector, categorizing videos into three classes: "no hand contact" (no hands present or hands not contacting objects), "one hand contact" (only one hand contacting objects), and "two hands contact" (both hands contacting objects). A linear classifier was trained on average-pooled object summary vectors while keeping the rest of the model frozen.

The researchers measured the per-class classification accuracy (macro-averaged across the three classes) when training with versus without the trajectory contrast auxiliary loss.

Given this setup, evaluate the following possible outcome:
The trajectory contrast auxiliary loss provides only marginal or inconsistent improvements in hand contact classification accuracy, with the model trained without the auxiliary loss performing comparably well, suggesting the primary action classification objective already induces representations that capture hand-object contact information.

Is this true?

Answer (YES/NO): YES